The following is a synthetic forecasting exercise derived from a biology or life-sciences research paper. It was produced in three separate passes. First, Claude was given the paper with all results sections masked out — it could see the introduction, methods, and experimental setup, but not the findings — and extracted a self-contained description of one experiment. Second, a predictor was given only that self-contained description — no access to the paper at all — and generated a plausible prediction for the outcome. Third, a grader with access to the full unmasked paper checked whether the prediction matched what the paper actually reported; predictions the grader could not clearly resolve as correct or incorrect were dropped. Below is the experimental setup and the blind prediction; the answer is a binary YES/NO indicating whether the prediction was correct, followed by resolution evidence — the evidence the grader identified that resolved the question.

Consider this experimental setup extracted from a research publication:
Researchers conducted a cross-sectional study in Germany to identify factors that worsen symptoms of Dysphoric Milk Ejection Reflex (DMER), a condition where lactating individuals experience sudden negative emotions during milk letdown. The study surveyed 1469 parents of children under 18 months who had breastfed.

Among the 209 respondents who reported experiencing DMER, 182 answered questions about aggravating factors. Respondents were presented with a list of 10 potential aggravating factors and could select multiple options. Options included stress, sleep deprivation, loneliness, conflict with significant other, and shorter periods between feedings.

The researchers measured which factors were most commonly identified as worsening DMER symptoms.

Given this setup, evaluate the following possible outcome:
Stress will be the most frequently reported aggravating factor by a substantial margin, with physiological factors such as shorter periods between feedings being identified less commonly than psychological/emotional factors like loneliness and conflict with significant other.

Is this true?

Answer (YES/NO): NO